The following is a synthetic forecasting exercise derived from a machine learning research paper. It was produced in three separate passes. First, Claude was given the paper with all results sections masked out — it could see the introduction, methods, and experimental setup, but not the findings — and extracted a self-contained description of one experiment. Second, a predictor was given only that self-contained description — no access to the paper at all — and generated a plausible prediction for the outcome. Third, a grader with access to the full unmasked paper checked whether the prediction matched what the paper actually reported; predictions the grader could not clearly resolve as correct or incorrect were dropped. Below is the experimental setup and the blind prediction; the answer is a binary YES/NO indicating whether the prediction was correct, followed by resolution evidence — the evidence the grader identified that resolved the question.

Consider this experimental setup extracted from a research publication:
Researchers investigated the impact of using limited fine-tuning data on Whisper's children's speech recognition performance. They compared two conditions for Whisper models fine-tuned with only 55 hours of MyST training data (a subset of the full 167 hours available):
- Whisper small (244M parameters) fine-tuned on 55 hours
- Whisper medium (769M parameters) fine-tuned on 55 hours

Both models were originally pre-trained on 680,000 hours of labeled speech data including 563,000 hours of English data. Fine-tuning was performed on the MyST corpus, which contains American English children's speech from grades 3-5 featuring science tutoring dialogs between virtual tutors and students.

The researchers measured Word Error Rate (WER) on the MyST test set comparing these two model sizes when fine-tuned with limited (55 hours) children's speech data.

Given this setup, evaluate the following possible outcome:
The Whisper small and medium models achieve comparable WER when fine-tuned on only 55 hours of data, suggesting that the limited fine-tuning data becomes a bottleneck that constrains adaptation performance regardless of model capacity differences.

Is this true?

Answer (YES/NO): NO